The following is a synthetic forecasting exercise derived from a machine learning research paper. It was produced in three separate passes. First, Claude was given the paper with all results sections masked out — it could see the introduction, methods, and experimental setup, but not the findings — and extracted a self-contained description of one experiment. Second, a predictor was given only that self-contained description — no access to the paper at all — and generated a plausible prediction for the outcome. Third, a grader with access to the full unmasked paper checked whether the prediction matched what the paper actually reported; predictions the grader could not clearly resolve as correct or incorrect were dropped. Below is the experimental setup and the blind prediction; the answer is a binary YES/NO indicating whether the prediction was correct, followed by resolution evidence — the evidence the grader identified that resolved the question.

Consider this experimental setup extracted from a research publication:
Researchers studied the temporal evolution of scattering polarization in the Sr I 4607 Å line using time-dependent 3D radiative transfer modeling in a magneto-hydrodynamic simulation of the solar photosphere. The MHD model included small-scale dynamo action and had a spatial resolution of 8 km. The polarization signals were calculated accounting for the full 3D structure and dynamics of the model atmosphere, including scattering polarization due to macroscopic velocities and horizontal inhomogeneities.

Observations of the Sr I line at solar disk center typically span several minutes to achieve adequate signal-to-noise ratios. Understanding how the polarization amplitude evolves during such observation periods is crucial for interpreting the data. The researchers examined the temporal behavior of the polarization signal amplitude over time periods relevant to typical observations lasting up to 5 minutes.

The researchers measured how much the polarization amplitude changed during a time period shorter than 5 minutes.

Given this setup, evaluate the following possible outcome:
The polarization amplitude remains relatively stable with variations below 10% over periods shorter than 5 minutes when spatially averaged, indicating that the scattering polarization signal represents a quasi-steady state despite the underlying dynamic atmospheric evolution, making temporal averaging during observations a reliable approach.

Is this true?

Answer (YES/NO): NO